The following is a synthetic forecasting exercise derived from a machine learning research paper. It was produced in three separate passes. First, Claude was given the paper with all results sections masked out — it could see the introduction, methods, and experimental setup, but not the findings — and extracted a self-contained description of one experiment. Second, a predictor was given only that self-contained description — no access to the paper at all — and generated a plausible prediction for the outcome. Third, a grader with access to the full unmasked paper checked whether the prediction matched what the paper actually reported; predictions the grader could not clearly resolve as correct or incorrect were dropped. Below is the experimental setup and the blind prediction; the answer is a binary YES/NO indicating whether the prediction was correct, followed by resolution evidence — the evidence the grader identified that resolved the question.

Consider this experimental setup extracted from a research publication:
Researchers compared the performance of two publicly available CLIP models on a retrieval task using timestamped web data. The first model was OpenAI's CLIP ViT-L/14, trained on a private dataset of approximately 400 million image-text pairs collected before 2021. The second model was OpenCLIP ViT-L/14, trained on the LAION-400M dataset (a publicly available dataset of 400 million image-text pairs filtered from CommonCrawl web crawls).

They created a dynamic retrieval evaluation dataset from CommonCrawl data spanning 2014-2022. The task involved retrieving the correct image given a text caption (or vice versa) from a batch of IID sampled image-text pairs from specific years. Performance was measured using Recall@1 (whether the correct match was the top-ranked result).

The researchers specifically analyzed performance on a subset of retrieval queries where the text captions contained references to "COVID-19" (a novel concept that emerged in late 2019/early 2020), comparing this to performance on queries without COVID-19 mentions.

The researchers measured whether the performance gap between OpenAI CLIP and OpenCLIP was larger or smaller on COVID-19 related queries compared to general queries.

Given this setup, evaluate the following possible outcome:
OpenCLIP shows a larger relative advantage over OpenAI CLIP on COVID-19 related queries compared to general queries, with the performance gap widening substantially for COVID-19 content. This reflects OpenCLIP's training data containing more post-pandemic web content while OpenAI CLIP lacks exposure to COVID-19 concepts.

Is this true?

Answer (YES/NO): YES